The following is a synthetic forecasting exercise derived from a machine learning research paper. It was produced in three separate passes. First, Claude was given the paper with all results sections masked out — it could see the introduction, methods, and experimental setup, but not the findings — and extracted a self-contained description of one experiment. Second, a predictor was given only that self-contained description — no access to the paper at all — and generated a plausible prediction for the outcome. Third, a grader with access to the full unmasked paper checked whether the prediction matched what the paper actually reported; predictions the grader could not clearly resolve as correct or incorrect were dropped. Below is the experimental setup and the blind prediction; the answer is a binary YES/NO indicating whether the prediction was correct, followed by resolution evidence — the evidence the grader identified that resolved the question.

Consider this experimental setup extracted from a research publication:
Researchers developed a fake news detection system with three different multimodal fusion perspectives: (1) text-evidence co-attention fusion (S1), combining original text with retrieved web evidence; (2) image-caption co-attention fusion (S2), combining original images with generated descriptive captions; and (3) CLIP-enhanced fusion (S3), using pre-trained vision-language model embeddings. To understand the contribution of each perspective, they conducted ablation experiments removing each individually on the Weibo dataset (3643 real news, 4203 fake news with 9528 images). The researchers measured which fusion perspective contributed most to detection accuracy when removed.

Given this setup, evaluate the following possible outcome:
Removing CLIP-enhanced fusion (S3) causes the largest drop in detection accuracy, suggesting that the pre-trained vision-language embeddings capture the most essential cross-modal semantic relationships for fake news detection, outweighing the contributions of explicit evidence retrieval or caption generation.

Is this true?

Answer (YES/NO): YES